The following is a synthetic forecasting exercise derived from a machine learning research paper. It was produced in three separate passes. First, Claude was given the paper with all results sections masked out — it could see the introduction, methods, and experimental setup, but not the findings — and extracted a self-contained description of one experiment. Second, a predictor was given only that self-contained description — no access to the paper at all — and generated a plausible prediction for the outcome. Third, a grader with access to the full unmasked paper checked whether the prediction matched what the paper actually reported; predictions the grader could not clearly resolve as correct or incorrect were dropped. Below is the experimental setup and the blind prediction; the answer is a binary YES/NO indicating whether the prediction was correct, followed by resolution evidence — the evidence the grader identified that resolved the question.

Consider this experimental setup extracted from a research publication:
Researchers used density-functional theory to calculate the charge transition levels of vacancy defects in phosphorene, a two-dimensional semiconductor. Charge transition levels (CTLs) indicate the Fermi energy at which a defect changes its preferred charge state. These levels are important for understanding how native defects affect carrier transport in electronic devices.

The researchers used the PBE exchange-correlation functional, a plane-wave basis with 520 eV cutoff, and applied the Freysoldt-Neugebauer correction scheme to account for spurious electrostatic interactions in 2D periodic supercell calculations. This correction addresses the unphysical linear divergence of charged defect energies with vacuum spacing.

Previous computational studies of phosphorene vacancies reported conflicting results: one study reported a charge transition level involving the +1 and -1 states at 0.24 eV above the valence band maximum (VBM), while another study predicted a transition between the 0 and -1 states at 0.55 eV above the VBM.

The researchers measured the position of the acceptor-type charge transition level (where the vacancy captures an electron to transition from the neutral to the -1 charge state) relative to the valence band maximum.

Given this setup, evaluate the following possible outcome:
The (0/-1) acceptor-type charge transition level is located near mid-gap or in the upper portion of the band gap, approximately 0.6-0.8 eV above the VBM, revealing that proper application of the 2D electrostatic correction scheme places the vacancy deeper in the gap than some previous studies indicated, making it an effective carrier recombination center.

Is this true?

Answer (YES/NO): YES